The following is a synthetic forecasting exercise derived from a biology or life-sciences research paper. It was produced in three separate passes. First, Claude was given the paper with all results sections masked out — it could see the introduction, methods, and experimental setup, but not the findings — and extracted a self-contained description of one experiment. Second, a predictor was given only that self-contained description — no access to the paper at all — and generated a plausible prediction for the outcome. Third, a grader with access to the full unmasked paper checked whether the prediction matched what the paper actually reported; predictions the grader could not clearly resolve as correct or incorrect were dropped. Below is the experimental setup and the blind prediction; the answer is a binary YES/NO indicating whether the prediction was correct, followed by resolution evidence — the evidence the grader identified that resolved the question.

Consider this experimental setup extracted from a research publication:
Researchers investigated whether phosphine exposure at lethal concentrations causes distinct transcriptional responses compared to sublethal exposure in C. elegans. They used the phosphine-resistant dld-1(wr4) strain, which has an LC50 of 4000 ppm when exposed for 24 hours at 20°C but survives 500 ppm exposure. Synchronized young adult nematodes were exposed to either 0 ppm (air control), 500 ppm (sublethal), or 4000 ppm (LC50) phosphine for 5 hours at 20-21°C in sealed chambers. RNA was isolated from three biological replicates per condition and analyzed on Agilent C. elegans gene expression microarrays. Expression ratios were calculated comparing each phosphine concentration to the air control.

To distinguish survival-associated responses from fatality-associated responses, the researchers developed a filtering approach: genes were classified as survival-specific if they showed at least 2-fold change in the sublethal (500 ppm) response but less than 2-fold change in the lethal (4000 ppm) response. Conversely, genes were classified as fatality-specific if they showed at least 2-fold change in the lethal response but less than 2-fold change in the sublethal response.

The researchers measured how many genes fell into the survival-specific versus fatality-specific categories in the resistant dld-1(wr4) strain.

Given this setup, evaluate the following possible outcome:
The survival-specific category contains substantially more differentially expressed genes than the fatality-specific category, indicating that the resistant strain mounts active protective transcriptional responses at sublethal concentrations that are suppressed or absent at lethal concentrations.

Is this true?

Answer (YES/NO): YES